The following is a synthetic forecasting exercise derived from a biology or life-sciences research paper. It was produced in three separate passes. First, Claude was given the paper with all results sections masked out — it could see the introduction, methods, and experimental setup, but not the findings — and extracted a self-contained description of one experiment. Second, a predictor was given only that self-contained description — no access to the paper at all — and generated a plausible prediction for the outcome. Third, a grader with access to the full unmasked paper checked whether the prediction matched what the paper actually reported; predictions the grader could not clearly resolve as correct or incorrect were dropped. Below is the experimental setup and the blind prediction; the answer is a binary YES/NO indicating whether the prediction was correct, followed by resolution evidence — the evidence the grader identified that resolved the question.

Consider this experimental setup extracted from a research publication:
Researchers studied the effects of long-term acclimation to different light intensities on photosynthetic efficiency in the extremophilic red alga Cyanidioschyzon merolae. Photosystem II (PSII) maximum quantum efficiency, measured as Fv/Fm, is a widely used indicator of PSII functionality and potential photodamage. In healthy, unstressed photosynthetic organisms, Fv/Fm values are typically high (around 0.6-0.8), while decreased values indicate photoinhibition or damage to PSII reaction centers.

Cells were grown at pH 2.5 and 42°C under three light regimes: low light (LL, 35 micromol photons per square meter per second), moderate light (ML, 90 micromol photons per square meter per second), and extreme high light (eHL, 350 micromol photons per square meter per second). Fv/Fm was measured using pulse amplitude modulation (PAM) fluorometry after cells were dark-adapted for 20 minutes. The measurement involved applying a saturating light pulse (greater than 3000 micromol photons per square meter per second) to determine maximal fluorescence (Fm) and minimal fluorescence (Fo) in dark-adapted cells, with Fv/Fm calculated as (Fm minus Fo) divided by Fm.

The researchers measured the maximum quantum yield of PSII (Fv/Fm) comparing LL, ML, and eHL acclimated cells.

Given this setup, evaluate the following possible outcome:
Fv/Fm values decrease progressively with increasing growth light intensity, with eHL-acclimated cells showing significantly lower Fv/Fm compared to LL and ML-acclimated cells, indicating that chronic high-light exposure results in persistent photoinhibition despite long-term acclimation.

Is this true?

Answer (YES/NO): NO